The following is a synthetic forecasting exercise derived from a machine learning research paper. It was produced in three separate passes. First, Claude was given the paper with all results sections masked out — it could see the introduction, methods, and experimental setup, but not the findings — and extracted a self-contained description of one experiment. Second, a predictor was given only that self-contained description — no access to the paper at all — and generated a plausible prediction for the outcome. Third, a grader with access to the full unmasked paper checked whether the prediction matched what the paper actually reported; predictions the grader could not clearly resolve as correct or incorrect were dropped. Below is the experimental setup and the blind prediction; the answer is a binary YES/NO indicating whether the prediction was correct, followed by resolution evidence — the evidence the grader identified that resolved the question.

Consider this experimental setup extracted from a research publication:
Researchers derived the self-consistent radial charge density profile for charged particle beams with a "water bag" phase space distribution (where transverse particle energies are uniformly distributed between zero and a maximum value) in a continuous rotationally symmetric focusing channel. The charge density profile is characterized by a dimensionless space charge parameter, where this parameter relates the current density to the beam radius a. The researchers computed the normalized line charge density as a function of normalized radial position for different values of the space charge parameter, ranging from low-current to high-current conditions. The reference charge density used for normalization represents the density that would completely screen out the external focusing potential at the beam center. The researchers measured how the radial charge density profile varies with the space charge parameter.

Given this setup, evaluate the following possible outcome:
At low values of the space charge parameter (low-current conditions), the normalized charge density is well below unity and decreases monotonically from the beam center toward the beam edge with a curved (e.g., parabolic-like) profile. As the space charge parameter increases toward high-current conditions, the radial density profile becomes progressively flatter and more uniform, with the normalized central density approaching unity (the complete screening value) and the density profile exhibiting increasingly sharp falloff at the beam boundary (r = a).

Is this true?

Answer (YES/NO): YES